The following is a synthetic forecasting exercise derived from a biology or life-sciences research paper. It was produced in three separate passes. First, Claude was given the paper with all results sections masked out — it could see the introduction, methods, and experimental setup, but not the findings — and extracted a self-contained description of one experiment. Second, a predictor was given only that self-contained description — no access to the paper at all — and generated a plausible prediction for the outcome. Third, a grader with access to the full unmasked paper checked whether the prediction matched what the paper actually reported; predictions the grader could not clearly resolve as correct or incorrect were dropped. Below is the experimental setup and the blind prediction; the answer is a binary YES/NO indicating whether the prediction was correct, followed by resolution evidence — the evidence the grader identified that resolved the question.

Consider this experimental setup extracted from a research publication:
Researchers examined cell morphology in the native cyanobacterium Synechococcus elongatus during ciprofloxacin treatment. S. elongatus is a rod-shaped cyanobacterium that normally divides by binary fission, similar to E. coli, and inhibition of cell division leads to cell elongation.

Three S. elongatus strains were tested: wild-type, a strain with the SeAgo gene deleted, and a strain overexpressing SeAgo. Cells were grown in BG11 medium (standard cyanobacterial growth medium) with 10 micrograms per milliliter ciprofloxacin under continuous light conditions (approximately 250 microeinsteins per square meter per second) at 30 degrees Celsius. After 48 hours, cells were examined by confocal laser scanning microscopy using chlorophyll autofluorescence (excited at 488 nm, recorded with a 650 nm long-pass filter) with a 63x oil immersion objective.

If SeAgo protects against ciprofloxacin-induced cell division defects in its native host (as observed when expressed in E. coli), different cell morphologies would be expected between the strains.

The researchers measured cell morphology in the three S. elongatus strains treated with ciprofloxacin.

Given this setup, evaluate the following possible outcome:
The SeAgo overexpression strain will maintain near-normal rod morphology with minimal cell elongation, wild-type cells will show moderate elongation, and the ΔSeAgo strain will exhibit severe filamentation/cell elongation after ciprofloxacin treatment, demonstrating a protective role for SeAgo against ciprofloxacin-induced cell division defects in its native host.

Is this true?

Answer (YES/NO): NO